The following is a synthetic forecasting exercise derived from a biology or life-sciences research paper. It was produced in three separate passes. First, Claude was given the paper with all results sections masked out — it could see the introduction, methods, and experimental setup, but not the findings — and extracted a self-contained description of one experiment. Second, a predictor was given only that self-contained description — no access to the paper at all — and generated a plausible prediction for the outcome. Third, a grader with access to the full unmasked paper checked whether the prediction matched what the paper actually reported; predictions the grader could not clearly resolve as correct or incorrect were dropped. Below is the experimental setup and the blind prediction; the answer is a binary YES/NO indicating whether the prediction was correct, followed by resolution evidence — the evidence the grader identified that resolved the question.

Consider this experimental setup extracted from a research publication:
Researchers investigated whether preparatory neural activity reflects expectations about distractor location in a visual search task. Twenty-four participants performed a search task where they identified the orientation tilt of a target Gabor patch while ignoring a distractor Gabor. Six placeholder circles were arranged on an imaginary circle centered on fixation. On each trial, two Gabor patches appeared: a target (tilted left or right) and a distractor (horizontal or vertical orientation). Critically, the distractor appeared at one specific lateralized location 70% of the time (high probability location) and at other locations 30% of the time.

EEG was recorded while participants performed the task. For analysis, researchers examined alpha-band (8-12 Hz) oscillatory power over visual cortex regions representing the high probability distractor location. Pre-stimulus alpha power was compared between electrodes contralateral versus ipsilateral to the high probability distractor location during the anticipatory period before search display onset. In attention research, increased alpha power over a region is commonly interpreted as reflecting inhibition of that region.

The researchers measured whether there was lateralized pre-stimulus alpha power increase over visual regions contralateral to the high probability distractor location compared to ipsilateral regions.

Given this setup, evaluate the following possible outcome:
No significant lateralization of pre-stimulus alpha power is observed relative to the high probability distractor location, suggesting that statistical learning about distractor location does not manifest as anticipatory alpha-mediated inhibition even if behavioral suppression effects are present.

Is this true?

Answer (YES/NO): YES